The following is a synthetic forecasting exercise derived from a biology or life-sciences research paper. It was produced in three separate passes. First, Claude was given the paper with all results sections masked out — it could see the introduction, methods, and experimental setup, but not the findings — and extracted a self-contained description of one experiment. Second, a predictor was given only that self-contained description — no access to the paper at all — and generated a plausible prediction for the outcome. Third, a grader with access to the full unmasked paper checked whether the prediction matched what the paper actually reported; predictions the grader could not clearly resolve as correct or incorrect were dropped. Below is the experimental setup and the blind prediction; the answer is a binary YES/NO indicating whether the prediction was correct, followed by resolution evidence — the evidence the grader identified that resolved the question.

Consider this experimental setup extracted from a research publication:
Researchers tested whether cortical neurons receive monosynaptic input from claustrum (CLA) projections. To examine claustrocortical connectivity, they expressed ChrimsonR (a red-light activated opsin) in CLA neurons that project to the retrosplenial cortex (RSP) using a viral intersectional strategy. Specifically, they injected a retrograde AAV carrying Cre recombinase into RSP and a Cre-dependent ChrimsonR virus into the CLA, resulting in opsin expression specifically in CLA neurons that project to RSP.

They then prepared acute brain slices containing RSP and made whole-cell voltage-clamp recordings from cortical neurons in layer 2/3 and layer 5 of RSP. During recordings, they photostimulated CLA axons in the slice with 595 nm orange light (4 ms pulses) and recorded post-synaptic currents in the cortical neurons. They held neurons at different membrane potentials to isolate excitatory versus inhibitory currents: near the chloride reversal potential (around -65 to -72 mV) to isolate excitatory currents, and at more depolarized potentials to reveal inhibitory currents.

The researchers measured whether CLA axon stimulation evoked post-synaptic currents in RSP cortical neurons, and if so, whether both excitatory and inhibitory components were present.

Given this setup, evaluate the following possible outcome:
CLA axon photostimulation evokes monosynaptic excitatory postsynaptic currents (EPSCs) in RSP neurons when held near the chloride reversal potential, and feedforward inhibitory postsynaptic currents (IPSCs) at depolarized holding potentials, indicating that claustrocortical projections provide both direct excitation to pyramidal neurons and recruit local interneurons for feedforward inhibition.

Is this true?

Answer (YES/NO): YES